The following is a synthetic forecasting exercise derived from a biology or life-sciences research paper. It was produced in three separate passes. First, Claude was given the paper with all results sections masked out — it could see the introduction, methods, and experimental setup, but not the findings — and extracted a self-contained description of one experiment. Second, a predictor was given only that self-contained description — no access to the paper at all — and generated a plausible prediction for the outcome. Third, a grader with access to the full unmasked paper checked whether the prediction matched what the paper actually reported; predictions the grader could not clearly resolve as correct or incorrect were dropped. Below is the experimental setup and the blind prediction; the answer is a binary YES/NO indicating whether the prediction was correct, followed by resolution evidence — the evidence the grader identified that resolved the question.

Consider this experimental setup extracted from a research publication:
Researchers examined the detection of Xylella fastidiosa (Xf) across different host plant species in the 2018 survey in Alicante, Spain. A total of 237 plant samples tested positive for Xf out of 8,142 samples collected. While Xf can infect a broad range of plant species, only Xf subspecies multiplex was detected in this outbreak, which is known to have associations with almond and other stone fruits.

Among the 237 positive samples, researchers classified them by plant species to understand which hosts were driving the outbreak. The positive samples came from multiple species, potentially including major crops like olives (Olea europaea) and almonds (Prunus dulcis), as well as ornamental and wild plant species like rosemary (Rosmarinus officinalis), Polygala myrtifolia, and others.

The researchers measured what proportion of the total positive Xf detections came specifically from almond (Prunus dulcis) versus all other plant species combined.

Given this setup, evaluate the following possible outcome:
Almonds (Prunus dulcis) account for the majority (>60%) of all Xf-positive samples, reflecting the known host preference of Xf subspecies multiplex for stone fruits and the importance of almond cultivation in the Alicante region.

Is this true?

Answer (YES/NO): YES